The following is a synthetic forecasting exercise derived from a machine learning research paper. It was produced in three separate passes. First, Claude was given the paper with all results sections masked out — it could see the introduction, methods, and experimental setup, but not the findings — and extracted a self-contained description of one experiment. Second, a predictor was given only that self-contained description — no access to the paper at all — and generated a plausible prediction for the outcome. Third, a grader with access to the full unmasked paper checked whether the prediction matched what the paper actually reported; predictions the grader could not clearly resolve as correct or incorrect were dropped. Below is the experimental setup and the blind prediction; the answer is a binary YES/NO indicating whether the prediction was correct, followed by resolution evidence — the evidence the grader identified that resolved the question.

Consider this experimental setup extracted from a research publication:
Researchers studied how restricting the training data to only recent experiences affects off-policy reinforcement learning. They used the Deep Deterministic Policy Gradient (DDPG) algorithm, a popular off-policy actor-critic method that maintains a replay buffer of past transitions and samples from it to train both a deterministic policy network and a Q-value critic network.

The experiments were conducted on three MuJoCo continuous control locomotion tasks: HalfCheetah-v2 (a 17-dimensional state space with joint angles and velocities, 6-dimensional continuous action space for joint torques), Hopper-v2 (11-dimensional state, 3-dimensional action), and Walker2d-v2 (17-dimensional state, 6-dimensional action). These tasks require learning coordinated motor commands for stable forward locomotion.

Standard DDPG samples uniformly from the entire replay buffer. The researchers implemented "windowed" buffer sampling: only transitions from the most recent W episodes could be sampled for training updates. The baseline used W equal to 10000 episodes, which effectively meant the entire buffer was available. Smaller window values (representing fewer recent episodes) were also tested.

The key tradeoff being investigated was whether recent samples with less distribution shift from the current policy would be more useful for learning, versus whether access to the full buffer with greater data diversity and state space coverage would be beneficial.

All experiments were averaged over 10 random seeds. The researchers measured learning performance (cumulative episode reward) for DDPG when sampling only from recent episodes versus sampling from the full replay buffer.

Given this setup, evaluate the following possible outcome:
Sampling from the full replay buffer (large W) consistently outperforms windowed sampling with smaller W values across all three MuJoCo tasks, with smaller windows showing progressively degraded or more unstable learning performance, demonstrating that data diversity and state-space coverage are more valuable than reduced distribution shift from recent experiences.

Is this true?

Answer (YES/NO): NO